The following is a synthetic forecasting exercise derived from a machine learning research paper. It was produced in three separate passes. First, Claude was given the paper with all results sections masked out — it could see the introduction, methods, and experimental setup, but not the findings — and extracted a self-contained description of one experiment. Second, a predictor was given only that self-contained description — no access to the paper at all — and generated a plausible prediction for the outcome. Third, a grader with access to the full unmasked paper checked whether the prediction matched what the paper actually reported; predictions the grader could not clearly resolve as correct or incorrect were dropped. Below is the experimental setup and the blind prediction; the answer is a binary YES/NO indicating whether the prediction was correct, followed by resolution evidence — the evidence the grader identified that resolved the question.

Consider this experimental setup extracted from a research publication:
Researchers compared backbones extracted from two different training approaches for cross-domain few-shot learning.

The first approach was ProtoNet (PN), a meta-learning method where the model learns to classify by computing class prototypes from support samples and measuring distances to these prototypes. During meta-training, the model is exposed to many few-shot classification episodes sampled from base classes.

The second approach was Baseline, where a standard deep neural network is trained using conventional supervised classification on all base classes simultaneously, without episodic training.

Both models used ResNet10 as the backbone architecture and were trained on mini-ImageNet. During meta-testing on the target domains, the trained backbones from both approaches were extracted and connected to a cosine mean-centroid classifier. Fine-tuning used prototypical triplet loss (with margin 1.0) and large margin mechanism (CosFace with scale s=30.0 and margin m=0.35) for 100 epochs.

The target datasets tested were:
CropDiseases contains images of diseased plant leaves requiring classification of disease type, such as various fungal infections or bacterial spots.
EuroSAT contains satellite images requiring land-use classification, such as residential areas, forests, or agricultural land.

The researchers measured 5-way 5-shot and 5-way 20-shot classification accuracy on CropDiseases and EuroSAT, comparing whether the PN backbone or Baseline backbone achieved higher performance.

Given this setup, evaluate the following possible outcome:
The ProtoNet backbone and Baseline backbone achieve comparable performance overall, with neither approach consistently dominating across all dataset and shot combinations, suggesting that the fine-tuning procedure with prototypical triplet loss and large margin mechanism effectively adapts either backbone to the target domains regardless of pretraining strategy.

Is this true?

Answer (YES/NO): YES